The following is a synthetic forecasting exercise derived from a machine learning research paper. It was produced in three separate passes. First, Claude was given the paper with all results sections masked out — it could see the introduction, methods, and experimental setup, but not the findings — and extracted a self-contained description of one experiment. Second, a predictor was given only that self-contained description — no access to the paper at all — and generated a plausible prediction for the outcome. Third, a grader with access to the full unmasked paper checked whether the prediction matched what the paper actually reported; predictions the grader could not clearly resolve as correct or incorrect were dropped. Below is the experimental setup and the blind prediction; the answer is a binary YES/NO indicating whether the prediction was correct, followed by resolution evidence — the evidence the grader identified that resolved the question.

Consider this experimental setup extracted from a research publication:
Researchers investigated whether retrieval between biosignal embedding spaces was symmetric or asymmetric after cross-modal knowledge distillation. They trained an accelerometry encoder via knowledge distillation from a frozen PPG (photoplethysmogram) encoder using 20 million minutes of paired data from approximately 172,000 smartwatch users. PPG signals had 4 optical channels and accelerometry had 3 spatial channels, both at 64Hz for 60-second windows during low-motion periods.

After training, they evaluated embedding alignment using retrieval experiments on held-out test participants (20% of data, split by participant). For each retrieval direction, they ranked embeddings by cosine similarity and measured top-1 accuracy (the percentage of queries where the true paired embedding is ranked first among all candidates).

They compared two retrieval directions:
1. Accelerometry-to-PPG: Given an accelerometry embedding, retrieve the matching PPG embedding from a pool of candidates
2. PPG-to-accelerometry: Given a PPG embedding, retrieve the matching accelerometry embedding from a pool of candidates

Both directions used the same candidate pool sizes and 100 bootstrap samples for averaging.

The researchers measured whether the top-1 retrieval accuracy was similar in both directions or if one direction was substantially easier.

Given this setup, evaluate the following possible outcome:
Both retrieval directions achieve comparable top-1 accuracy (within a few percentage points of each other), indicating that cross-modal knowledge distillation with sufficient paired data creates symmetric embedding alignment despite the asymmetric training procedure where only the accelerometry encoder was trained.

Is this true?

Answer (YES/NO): YES